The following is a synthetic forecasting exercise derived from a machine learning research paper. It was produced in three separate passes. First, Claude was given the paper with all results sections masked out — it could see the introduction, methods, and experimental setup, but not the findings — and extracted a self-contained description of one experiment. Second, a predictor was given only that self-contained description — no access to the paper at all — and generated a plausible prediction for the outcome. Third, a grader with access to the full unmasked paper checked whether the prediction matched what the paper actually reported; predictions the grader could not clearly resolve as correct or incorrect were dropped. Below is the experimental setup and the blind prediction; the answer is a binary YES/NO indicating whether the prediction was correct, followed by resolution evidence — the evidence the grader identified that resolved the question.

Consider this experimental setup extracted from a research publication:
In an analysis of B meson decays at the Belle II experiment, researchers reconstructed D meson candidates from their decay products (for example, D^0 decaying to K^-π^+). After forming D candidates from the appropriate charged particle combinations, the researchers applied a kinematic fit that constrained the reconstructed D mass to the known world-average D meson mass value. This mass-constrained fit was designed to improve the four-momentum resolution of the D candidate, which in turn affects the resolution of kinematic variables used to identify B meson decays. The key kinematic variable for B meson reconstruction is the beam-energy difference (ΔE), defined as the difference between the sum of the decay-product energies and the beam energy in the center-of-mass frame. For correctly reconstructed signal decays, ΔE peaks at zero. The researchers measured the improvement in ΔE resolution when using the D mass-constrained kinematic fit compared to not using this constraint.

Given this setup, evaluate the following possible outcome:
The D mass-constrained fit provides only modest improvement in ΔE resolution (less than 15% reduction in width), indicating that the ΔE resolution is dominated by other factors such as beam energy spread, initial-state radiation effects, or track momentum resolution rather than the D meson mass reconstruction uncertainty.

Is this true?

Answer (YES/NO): YES